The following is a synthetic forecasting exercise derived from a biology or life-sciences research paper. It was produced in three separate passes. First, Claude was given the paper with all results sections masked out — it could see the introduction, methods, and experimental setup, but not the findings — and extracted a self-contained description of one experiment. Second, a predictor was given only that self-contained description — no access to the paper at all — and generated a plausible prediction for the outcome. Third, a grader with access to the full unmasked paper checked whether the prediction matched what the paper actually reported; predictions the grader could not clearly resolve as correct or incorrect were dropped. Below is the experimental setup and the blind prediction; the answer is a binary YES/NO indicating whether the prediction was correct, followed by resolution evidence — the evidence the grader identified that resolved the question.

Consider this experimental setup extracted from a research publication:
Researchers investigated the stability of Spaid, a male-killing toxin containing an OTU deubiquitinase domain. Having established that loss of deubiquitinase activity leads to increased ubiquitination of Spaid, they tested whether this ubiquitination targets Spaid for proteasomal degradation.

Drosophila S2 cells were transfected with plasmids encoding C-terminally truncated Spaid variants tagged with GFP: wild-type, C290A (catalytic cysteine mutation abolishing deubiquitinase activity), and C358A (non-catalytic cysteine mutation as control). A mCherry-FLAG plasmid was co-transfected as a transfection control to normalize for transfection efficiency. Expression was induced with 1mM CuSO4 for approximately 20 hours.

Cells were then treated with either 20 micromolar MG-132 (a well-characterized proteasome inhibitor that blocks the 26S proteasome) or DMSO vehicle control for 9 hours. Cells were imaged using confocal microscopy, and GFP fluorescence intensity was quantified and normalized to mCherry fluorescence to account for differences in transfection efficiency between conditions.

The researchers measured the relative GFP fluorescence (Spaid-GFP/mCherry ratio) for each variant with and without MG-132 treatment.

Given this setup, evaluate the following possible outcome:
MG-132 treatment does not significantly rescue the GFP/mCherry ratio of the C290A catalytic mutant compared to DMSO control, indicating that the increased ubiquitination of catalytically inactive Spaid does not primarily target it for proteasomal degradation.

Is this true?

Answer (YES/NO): NO